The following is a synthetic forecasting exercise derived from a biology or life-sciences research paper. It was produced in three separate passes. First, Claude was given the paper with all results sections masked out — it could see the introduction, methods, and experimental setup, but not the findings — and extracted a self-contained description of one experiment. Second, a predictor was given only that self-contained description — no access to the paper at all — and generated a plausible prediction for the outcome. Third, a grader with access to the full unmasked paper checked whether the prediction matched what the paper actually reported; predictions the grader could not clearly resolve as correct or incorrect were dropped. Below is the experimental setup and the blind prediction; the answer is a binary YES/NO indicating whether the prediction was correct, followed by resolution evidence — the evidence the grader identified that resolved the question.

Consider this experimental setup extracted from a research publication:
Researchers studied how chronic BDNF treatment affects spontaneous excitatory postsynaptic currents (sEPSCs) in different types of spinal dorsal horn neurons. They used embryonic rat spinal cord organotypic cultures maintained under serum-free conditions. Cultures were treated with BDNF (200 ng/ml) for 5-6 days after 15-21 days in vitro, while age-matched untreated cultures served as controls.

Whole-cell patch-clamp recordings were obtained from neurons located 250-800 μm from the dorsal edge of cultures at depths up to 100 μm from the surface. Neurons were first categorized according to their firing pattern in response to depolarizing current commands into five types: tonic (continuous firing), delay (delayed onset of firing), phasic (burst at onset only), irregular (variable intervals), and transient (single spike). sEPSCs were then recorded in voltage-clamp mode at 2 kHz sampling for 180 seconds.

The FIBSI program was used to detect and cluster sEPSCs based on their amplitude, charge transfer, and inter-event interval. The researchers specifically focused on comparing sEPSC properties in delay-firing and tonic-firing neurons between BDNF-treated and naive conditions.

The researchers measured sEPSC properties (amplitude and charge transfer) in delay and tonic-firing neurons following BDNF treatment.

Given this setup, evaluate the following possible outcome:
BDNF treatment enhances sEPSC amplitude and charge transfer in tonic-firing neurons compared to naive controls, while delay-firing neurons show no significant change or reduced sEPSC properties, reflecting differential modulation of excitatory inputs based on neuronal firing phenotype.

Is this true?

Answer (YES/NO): NO